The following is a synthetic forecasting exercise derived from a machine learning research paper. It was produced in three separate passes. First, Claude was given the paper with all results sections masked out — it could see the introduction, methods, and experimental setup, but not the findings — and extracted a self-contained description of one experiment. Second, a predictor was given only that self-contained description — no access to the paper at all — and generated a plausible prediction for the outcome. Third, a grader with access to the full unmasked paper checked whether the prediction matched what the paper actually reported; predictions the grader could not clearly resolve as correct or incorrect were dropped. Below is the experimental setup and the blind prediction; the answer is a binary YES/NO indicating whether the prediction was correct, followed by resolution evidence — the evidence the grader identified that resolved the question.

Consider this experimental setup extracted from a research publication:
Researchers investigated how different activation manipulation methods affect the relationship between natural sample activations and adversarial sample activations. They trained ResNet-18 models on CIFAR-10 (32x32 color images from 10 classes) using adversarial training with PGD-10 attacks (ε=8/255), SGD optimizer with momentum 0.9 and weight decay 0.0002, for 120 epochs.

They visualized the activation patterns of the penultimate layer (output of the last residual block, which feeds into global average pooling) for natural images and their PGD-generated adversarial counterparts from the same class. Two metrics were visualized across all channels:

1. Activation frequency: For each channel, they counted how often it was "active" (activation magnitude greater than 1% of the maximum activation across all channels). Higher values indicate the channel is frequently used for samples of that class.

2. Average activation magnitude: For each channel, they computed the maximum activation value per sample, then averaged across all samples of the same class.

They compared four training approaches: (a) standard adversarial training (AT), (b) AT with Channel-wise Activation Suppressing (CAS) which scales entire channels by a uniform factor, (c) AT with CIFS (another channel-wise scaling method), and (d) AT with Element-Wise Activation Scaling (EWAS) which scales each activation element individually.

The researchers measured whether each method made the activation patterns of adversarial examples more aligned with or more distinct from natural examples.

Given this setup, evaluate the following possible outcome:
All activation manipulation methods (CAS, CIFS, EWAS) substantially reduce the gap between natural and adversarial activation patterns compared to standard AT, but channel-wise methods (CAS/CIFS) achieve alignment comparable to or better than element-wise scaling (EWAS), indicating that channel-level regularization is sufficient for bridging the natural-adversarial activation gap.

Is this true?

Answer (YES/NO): NO